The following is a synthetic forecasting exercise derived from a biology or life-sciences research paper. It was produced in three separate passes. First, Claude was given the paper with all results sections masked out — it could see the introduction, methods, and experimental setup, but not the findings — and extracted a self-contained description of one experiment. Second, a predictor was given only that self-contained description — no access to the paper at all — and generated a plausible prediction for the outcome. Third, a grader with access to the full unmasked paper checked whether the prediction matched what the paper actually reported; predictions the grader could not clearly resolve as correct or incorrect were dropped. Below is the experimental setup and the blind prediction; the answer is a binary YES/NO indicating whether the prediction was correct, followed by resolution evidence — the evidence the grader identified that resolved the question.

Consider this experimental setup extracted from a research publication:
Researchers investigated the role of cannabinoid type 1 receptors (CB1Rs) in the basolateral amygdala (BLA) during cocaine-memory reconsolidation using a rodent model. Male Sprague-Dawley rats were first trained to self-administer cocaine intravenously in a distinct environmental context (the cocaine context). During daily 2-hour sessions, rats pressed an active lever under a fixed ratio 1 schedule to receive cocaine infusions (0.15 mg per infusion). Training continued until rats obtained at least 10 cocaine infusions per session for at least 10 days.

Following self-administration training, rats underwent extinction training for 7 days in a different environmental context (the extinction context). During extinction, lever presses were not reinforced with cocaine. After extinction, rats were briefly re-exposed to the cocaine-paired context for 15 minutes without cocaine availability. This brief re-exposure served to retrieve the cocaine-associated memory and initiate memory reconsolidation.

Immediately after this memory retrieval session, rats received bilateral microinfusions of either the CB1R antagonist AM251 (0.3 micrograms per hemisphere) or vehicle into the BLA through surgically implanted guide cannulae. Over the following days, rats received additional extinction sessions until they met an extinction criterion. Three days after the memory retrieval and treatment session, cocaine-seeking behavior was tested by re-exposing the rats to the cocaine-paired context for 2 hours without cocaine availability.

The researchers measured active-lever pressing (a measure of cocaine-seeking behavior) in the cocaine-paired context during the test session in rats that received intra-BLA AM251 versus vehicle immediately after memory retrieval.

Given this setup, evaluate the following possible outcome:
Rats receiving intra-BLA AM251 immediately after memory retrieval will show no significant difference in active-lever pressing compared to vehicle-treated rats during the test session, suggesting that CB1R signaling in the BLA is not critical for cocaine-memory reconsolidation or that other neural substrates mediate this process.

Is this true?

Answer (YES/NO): NO